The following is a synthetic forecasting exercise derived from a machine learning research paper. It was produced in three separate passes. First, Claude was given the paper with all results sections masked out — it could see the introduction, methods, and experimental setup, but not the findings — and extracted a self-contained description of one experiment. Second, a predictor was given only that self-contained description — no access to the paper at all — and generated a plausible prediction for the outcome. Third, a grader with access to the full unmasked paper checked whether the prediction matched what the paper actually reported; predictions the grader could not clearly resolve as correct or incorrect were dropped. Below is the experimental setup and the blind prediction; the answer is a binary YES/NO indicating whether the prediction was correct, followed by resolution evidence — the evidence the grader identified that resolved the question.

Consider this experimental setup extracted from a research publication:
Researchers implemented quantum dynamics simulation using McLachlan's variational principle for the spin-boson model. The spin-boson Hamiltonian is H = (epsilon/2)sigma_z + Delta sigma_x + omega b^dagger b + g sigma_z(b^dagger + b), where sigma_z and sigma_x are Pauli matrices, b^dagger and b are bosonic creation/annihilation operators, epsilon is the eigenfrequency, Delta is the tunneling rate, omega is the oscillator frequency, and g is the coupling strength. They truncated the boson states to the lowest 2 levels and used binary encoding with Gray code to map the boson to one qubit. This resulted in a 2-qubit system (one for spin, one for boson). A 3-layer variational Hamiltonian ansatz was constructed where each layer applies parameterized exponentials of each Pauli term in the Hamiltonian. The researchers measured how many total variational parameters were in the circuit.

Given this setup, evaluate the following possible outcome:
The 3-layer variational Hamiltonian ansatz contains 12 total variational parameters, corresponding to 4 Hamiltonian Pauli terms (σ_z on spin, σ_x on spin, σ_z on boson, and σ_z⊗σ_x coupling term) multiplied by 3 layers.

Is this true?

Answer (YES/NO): NO